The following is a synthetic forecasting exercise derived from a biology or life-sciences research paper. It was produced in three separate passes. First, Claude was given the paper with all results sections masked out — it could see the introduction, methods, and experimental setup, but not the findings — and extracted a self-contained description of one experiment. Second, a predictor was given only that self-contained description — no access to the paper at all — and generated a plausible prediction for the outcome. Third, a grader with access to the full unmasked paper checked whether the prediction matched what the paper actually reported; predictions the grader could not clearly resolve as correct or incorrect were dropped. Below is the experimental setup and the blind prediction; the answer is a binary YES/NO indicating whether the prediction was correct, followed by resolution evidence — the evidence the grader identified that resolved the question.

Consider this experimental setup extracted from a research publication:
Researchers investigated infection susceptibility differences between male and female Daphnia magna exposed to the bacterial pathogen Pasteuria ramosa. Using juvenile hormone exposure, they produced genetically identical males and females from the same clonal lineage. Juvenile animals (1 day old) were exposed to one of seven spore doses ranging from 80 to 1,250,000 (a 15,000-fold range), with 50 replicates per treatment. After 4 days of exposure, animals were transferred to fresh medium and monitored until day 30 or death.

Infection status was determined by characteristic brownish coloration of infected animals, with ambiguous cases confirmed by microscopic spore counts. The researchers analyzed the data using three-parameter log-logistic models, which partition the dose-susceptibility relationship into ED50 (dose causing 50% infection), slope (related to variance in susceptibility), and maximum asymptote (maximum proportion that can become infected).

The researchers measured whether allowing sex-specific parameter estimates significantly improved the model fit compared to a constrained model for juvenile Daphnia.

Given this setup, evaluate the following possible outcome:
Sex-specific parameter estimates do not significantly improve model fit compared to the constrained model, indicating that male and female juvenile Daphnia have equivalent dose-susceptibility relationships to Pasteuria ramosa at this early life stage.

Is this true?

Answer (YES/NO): YES